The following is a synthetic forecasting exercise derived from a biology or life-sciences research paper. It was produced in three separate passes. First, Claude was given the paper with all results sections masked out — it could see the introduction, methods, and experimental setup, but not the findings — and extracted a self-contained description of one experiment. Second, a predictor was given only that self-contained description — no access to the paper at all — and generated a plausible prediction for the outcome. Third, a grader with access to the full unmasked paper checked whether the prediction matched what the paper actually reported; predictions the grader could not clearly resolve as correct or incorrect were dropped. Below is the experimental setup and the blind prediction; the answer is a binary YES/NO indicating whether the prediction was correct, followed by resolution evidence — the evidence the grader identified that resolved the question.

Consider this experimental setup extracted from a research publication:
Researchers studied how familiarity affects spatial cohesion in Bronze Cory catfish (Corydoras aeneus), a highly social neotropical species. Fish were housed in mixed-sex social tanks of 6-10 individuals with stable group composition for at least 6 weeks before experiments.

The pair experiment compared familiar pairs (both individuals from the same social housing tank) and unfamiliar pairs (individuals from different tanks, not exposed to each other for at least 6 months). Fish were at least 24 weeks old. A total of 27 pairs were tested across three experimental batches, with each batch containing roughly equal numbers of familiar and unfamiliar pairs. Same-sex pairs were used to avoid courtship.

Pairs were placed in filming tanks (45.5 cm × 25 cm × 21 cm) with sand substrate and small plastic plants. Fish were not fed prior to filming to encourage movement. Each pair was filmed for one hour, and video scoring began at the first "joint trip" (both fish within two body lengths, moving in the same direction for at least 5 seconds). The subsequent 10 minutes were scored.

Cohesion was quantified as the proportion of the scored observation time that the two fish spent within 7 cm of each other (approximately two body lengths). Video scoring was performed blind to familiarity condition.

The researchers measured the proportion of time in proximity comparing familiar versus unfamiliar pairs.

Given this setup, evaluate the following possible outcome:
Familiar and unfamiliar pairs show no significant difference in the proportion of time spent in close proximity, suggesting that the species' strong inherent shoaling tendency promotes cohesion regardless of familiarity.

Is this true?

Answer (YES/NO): YES